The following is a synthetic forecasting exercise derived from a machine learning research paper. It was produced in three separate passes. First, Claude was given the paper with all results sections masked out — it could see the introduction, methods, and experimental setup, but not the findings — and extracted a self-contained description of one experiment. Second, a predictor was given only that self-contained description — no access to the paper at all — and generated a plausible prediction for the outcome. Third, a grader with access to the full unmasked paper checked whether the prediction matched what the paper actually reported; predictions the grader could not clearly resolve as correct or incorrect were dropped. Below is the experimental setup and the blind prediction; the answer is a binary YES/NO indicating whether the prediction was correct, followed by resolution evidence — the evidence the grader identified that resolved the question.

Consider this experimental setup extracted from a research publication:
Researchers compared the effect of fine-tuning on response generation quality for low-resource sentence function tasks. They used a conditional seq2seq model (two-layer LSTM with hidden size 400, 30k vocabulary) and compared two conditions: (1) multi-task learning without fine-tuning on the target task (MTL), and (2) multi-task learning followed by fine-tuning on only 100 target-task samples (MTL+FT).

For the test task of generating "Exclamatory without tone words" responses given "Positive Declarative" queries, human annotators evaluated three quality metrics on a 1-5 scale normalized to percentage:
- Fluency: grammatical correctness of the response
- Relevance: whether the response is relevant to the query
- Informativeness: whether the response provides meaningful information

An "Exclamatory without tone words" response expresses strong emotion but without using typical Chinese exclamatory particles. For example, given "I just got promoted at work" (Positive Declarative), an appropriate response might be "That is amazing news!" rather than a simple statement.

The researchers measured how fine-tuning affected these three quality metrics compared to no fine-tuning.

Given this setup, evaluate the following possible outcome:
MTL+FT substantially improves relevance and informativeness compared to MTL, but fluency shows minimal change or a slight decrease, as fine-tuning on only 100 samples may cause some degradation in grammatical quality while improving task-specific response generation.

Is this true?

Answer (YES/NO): NO